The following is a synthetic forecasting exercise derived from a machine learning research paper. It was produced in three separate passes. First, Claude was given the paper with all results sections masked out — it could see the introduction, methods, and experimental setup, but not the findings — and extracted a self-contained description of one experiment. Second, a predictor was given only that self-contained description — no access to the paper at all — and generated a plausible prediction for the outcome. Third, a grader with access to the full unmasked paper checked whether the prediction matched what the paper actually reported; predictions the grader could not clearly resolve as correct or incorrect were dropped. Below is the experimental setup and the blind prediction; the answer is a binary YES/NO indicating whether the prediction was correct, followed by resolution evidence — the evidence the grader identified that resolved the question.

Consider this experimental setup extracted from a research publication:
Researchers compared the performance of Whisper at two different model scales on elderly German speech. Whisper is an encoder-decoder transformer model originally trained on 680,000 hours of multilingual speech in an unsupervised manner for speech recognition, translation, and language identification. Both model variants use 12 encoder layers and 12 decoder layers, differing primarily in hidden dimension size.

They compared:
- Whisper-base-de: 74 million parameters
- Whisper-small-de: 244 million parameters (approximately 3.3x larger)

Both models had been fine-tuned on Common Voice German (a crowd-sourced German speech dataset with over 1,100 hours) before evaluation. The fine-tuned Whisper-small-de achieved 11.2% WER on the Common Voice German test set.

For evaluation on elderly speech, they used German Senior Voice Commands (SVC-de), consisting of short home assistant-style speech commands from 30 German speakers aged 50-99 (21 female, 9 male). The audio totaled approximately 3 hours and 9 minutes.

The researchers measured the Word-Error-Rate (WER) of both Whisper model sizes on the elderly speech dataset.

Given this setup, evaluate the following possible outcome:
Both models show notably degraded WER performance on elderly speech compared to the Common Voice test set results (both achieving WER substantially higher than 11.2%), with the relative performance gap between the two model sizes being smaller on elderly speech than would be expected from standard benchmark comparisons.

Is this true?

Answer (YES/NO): YES